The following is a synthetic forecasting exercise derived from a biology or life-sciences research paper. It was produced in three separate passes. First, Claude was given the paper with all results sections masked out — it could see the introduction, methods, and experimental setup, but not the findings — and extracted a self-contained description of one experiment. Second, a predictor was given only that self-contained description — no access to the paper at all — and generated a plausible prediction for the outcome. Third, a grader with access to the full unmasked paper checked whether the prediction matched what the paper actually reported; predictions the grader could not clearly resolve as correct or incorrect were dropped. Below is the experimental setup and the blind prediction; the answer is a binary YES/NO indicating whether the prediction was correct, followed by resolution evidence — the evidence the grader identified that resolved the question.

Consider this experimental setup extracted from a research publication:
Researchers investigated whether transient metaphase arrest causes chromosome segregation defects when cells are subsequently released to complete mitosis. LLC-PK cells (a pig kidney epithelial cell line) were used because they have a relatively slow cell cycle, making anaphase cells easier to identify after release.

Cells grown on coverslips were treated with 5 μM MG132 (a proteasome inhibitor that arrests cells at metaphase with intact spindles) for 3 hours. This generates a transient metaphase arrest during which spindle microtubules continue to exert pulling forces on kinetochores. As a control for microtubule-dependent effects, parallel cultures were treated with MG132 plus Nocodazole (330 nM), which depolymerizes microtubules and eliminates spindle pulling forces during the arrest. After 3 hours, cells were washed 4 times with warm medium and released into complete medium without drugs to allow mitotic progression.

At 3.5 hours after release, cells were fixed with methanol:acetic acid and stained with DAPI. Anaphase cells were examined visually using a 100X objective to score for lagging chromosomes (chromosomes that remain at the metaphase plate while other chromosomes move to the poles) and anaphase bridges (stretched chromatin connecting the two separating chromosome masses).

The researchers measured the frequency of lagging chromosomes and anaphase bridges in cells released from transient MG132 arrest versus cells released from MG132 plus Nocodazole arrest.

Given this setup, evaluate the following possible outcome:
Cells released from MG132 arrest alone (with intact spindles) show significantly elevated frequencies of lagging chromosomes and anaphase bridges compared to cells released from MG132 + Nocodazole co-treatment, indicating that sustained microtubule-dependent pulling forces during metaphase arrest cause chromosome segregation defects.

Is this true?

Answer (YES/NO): YES